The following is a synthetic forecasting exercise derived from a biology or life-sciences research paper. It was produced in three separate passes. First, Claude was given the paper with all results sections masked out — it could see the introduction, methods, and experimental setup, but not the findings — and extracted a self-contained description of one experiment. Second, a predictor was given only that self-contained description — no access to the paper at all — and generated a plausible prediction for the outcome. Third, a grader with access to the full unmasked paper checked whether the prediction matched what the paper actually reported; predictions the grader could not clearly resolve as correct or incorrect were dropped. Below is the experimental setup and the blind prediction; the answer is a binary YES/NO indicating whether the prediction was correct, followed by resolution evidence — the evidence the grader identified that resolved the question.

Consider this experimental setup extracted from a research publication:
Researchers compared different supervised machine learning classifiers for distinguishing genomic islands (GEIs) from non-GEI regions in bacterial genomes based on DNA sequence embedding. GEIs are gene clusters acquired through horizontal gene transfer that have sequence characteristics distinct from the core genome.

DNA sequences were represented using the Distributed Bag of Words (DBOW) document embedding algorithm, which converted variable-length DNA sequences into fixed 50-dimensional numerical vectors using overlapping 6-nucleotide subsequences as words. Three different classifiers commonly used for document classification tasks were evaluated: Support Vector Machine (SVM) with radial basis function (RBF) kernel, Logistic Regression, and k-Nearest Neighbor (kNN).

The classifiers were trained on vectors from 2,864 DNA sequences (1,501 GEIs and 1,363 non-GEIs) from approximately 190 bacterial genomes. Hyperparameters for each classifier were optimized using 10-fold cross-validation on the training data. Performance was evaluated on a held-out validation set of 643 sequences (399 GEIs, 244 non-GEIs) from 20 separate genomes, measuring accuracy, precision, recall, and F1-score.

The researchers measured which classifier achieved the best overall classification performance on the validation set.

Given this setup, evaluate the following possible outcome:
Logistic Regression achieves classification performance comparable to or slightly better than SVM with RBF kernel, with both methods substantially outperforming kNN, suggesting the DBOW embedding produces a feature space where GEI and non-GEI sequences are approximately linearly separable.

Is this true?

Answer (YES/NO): NO